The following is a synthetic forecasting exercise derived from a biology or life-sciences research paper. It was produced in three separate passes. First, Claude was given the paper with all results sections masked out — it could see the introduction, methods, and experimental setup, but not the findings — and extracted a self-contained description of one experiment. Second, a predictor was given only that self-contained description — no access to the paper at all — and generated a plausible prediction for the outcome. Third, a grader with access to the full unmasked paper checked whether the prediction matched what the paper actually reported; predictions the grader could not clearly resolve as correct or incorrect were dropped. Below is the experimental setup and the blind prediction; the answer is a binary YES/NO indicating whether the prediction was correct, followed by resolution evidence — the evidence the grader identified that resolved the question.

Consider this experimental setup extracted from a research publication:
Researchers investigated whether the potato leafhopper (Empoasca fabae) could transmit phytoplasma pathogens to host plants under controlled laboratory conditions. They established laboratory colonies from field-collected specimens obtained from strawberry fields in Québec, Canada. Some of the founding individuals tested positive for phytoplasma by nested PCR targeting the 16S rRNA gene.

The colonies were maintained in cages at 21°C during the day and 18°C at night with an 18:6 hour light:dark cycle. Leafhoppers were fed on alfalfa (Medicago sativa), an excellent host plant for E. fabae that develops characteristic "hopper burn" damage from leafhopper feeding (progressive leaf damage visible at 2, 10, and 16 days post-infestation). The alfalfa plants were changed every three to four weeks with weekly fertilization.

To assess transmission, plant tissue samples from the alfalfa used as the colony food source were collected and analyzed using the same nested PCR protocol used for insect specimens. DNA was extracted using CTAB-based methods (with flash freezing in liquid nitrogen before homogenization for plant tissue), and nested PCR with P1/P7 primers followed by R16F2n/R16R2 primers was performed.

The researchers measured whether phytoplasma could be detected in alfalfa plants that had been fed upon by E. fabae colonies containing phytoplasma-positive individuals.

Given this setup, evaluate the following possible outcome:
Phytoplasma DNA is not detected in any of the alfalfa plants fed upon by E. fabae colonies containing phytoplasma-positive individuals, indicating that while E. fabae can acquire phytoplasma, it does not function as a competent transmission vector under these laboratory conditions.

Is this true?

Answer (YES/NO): YES